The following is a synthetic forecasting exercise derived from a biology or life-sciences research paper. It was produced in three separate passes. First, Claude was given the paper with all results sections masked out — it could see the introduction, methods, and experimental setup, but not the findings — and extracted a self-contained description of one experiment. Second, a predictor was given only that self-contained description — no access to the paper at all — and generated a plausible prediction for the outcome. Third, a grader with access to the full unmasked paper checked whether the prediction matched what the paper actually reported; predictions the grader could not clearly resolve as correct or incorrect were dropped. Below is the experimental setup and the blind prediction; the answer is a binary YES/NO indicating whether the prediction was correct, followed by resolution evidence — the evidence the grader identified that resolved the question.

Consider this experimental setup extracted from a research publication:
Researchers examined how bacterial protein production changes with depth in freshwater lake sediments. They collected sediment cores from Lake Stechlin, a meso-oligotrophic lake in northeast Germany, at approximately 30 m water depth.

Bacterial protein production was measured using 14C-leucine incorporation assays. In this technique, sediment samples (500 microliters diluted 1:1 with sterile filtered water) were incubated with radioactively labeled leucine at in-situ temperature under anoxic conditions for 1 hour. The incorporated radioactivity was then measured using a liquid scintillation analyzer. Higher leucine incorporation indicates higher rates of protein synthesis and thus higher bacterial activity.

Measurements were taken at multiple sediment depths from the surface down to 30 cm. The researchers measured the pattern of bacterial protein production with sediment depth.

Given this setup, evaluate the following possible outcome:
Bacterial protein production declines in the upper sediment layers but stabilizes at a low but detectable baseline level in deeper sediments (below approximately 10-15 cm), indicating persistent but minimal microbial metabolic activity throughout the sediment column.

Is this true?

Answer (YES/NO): NO